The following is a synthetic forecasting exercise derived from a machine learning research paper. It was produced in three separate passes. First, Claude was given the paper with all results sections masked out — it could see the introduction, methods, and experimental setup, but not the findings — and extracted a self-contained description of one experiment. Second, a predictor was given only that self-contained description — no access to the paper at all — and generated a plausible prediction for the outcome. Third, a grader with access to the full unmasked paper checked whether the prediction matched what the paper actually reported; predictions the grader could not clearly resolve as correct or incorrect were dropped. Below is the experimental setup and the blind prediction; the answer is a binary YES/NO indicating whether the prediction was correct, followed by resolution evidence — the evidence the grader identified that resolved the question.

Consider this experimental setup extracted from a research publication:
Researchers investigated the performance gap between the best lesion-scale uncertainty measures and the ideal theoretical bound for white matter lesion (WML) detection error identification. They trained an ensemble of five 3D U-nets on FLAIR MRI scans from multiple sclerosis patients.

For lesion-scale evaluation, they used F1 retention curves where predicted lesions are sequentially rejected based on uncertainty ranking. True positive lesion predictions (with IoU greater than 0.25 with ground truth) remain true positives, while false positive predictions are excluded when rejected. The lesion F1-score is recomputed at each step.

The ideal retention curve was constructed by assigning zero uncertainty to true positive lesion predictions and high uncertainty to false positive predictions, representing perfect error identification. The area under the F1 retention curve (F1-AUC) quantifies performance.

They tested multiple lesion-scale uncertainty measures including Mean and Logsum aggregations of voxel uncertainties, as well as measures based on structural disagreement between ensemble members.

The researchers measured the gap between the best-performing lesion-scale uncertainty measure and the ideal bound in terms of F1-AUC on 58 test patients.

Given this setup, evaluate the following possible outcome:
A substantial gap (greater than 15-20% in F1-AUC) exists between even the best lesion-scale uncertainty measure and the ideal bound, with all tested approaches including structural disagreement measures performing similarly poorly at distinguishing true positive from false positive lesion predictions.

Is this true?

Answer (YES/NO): NO